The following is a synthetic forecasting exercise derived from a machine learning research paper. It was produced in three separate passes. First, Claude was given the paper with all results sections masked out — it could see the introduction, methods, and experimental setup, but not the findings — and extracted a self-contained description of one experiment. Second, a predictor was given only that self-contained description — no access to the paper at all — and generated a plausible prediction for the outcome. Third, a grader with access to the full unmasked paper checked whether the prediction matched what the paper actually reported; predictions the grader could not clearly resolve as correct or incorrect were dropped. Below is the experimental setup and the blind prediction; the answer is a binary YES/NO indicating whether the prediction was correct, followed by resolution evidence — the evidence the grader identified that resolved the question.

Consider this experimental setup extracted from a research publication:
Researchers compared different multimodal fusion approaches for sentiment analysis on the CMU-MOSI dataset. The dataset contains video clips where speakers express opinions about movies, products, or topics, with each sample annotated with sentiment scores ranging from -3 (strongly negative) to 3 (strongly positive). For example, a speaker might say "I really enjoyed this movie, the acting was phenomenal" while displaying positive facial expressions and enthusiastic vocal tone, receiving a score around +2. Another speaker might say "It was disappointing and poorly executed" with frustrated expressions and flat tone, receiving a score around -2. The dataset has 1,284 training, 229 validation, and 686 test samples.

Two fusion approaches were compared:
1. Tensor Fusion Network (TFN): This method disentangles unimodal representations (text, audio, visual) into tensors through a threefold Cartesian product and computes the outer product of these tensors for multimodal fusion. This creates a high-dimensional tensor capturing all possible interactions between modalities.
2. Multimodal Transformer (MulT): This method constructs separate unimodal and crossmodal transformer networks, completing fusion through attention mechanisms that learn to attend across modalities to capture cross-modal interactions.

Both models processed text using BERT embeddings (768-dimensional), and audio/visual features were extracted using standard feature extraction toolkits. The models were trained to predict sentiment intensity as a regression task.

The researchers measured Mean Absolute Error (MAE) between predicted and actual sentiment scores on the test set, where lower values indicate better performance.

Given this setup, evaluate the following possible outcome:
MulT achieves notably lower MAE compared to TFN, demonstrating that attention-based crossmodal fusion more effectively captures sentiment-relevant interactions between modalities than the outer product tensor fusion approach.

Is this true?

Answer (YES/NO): YES